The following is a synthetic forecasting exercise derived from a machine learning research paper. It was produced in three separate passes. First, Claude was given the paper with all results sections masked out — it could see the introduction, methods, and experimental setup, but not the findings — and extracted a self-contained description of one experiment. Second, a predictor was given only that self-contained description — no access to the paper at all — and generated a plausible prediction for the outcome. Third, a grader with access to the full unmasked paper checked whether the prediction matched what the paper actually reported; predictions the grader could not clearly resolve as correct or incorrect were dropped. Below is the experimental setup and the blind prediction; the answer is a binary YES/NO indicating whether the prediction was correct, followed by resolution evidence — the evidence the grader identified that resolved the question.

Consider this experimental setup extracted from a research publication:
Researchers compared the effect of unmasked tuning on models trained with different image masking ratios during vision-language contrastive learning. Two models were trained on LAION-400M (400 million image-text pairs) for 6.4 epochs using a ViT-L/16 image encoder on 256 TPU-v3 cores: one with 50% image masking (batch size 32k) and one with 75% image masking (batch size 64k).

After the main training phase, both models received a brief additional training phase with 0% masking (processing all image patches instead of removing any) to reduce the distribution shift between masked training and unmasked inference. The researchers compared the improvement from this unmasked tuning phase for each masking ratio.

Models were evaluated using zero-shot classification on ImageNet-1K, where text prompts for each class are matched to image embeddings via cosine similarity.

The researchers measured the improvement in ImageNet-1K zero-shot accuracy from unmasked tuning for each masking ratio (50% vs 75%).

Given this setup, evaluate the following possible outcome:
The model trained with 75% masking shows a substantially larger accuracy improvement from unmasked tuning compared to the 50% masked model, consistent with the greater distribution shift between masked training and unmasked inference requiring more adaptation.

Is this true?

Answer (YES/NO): YES